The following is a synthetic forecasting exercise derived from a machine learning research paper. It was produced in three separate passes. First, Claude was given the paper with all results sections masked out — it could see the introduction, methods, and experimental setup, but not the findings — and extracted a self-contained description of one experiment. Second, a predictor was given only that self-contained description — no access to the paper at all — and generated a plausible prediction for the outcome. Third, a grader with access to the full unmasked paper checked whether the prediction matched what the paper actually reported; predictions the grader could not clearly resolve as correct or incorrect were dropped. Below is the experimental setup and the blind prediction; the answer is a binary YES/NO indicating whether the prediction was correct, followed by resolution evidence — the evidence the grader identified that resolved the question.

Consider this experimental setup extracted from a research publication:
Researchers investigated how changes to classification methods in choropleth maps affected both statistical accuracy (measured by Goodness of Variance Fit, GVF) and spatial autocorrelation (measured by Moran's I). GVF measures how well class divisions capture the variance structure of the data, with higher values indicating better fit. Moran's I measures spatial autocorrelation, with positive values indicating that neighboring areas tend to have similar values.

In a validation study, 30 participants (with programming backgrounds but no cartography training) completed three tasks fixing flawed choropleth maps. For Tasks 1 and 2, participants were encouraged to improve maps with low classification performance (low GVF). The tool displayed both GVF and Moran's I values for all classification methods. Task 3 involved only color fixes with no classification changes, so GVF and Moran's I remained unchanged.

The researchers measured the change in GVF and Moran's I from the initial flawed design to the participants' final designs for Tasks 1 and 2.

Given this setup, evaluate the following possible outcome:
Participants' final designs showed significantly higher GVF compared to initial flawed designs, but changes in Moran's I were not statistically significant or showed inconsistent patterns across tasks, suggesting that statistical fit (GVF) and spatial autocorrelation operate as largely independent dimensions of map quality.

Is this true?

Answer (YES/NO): NO